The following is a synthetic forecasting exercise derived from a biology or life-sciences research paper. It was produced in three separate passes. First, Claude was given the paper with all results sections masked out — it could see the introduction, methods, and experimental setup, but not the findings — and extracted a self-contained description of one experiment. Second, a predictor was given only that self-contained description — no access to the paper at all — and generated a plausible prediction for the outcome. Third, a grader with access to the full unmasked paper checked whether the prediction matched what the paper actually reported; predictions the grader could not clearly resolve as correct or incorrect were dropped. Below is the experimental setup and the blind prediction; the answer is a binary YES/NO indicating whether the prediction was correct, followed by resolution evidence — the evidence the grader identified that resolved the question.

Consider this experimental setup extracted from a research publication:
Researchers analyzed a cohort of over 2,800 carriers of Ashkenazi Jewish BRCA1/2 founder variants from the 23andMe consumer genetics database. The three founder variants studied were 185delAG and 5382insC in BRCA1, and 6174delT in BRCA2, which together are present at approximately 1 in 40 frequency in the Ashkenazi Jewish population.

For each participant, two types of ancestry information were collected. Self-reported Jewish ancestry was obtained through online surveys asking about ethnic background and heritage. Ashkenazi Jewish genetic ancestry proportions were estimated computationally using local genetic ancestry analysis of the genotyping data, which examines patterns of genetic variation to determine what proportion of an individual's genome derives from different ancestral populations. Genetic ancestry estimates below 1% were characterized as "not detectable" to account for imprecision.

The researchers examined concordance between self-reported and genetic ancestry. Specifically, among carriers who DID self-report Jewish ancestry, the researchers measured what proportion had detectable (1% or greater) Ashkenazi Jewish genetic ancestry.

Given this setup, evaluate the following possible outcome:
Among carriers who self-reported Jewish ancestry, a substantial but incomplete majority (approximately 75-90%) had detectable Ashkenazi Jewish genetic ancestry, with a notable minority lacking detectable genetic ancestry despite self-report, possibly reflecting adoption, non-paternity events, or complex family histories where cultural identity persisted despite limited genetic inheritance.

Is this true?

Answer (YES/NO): NO